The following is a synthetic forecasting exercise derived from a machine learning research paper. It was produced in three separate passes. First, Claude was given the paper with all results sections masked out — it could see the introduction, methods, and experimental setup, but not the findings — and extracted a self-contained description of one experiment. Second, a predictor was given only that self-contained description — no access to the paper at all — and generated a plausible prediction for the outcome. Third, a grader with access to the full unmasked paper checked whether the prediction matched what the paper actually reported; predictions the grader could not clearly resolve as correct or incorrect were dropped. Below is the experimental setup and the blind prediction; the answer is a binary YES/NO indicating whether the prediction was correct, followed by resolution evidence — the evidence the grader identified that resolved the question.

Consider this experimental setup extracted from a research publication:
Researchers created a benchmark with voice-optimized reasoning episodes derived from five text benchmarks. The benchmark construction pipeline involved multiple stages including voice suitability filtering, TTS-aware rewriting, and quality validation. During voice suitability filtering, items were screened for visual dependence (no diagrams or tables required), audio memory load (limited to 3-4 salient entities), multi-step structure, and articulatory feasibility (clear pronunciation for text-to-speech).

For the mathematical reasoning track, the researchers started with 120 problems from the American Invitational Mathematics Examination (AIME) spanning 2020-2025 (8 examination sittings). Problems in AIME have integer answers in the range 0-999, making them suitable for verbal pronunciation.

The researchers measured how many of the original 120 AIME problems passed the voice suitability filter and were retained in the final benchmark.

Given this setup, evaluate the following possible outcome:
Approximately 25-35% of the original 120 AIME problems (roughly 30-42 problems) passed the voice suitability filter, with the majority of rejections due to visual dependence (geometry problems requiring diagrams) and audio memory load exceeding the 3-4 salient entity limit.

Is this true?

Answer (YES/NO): NO